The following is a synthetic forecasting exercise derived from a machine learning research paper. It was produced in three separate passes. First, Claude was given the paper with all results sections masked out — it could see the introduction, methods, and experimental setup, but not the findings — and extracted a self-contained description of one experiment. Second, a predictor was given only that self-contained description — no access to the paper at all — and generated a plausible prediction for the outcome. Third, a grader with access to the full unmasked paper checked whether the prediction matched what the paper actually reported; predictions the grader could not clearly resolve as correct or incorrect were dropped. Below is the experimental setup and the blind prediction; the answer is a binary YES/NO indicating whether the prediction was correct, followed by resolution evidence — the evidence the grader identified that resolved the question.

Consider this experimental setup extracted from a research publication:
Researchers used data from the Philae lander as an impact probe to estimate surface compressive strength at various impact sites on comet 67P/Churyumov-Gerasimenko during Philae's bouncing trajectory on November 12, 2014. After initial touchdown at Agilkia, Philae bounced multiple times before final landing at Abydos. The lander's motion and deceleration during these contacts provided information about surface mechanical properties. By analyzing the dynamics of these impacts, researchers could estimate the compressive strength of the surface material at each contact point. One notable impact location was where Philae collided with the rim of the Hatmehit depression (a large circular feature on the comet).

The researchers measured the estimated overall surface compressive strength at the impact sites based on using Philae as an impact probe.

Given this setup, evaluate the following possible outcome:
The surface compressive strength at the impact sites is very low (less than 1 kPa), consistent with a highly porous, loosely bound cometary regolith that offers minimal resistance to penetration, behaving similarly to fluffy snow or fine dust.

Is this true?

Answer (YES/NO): YES